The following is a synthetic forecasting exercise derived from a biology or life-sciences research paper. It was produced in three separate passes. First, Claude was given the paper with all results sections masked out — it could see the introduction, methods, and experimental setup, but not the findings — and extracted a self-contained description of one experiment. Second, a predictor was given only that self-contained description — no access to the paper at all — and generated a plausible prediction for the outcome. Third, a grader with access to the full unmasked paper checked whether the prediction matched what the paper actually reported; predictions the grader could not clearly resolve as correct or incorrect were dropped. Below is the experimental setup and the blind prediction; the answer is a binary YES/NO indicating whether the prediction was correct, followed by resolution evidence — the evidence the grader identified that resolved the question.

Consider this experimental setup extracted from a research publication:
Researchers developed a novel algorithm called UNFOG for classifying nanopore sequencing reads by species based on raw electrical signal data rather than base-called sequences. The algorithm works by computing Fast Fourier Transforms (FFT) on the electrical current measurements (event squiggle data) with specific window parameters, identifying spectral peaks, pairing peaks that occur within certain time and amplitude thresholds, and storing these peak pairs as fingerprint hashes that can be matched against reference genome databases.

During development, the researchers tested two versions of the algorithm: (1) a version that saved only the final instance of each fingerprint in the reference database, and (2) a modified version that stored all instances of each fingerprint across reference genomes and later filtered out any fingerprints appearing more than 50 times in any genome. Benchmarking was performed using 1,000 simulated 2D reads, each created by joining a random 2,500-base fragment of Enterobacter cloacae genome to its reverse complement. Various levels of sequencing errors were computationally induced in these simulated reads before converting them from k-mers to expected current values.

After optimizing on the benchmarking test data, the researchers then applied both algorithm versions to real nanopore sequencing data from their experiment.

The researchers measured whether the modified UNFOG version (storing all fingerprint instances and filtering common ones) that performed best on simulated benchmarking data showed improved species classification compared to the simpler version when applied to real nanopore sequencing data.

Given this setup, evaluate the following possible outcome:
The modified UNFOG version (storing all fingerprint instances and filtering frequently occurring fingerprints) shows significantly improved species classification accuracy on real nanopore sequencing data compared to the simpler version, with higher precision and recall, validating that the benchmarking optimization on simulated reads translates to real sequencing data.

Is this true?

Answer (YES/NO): NO